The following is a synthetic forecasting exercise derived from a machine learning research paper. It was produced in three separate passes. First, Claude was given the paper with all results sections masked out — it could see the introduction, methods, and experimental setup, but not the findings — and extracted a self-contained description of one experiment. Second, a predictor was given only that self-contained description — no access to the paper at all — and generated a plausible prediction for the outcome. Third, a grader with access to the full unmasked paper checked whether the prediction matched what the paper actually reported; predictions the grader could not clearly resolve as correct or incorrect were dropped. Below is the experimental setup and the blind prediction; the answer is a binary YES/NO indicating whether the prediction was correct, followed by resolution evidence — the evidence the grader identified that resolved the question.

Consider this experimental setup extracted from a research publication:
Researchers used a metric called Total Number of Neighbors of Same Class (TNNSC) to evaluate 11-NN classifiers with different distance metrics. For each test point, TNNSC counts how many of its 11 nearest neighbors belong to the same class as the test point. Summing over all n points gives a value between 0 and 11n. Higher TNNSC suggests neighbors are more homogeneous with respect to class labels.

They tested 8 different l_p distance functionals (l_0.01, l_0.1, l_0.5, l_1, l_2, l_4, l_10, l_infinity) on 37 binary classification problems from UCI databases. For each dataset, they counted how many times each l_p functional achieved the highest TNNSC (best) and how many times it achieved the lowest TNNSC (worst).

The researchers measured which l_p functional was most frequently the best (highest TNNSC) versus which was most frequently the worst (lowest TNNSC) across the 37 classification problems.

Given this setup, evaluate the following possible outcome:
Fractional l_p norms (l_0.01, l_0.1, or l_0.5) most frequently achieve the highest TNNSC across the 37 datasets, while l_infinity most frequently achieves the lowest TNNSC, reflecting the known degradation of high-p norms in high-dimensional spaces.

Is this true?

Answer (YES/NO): NO